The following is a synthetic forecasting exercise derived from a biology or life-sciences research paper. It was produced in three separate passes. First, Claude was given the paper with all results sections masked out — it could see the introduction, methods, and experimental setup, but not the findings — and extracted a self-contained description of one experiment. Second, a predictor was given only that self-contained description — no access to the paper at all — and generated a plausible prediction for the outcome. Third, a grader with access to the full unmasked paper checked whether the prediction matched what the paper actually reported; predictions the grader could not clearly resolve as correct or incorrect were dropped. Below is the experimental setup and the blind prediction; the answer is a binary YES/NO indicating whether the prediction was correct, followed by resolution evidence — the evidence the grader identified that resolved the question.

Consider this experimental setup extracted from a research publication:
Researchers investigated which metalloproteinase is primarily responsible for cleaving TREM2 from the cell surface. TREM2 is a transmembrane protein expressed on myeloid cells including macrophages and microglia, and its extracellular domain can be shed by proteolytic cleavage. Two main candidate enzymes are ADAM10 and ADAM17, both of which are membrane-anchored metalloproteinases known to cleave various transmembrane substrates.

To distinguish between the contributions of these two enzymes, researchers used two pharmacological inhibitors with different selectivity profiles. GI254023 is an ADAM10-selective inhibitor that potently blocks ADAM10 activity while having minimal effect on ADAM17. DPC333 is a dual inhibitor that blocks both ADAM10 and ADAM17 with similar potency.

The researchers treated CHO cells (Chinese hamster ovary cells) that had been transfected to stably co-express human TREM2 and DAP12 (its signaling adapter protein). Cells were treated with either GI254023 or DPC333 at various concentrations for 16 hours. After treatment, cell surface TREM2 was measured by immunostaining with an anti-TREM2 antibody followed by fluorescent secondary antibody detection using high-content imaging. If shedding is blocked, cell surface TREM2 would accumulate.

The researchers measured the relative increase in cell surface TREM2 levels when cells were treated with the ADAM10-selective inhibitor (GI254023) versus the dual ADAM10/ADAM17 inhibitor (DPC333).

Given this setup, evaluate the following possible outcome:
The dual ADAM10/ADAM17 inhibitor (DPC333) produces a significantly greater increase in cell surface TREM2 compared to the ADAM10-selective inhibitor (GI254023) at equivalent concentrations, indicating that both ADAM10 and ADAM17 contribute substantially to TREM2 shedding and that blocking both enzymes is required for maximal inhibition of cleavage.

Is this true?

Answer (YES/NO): NO